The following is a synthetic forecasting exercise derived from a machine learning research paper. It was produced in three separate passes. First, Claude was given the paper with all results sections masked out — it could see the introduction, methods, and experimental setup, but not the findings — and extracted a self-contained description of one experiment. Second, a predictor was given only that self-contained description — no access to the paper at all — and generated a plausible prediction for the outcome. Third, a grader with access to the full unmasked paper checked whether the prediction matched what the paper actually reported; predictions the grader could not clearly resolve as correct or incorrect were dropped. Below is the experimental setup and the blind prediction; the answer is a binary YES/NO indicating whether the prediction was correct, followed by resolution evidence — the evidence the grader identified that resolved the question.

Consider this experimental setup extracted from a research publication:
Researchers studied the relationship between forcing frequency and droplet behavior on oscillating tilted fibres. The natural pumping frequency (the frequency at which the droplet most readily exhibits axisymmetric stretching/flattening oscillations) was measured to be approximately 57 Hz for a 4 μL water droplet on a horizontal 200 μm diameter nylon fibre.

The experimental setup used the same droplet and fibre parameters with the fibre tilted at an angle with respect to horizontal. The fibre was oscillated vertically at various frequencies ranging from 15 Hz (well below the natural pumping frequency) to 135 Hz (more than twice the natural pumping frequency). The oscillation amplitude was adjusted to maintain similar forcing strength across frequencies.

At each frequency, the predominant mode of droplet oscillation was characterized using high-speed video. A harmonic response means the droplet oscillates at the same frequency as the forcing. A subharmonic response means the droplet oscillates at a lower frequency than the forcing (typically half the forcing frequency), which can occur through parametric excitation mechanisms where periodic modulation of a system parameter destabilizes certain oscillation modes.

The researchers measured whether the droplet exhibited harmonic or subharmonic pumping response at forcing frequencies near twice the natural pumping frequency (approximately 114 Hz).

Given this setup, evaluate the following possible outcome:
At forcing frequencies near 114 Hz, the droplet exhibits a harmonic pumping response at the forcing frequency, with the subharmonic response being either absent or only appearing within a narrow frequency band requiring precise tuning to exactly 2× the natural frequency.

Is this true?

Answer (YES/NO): NO